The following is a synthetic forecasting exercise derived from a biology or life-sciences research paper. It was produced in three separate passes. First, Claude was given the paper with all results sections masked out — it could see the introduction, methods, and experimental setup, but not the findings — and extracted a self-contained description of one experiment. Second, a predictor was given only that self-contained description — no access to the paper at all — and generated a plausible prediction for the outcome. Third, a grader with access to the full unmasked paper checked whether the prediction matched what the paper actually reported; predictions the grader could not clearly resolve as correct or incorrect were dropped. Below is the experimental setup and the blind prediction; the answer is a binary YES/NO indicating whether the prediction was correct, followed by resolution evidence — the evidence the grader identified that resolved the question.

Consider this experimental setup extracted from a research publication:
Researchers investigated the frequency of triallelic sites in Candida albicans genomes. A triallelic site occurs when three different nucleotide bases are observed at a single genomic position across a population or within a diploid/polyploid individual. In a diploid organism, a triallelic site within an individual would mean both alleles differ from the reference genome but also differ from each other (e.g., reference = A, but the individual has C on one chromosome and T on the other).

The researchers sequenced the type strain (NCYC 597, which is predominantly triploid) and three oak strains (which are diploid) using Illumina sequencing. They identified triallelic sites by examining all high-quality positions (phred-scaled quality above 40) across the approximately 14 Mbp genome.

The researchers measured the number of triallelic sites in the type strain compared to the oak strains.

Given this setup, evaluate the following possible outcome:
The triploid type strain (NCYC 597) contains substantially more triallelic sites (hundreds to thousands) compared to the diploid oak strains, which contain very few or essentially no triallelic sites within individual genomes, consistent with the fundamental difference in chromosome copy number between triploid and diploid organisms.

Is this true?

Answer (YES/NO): NO